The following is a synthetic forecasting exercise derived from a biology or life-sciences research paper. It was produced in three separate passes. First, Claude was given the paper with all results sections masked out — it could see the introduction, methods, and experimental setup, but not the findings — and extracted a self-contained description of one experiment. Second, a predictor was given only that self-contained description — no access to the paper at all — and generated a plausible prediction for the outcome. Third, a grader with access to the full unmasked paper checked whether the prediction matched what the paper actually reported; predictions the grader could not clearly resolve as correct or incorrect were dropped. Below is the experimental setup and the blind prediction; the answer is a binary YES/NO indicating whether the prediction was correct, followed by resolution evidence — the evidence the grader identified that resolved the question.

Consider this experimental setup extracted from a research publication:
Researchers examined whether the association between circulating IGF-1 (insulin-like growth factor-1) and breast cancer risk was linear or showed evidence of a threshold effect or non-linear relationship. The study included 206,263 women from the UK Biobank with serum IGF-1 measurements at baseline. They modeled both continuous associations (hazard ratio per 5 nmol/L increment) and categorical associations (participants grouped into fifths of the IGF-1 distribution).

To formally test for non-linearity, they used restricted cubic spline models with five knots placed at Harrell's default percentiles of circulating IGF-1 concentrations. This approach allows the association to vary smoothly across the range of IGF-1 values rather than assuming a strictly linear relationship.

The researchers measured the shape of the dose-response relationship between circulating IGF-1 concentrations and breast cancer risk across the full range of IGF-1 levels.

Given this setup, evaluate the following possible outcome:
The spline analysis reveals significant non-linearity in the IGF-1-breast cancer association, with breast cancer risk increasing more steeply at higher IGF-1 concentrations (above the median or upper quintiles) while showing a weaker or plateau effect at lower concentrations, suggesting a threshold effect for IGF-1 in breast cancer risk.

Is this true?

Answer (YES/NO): NO